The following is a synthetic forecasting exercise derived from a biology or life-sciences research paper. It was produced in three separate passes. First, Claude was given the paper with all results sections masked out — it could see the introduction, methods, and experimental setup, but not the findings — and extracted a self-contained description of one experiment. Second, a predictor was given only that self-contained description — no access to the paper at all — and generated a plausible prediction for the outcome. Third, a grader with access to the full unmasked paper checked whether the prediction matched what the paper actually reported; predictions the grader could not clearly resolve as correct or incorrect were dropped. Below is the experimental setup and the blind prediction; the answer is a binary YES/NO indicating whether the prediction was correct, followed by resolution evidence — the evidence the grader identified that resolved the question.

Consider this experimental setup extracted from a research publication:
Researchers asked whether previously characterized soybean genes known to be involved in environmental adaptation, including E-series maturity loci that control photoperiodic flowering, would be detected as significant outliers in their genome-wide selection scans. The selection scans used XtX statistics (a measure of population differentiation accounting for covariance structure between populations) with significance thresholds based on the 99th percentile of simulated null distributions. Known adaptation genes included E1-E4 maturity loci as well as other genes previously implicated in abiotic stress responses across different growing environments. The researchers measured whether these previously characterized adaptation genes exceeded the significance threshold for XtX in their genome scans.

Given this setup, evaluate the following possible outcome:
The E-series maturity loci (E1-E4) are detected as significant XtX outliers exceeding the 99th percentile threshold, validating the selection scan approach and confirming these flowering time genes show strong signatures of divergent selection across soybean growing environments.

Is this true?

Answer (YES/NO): NO